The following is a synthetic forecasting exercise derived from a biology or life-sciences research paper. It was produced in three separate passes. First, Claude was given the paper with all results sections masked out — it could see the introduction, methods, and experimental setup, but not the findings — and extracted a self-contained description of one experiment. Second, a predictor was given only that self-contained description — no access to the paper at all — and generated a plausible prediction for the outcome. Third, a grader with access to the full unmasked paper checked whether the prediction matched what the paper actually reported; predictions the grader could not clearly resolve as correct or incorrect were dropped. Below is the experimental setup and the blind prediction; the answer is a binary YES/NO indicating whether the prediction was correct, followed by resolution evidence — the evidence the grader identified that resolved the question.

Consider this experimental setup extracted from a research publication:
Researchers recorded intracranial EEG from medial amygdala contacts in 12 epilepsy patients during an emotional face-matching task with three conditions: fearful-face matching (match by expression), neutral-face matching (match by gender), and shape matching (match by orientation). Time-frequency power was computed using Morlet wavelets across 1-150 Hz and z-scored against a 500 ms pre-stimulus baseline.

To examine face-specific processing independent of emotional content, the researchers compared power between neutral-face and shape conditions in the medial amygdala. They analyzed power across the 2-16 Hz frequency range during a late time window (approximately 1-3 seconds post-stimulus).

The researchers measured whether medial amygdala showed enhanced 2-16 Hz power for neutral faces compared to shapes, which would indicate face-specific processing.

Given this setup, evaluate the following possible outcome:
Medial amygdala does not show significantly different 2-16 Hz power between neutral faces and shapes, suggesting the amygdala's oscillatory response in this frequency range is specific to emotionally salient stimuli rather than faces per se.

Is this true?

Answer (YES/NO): NO